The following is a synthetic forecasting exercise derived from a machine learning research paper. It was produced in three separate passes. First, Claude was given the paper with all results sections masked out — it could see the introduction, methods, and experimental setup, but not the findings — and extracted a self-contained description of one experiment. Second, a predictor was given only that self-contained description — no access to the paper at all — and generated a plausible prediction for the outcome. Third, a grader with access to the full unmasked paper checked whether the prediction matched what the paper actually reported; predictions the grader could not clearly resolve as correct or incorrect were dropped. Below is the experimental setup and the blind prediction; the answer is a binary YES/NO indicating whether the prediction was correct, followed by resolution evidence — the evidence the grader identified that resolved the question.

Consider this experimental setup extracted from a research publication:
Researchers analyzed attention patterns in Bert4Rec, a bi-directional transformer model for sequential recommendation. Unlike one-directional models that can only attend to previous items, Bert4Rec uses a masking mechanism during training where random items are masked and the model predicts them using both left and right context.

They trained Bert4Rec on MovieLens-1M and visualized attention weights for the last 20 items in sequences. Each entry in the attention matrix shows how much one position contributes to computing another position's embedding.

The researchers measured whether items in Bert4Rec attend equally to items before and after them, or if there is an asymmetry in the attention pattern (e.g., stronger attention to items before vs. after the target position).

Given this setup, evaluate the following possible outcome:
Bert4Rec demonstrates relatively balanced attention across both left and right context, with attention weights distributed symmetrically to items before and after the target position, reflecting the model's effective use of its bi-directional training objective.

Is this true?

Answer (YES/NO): YES